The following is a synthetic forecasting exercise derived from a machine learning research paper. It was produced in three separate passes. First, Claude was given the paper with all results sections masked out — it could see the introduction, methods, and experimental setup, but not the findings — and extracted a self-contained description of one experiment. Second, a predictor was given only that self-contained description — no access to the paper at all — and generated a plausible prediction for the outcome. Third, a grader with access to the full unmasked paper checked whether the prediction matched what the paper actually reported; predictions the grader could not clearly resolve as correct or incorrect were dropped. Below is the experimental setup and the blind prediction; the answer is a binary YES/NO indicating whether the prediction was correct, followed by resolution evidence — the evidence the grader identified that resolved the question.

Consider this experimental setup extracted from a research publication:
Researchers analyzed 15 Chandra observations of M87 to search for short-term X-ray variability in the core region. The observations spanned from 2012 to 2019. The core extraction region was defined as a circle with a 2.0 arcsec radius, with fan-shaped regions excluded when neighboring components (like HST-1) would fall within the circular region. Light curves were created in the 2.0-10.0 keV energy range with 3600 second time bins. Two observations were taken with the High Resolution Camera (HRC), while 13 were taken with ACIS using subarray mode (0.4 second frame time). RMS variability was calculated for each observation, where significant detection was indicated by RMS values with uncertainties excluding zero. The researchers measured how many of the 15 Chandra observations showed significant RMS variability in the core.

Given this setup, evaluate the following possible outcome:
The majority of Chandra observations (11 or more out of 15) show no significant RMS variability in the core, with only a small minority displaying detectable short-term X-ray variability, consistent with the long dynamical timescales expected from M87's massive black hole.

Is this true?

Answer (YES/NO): YES